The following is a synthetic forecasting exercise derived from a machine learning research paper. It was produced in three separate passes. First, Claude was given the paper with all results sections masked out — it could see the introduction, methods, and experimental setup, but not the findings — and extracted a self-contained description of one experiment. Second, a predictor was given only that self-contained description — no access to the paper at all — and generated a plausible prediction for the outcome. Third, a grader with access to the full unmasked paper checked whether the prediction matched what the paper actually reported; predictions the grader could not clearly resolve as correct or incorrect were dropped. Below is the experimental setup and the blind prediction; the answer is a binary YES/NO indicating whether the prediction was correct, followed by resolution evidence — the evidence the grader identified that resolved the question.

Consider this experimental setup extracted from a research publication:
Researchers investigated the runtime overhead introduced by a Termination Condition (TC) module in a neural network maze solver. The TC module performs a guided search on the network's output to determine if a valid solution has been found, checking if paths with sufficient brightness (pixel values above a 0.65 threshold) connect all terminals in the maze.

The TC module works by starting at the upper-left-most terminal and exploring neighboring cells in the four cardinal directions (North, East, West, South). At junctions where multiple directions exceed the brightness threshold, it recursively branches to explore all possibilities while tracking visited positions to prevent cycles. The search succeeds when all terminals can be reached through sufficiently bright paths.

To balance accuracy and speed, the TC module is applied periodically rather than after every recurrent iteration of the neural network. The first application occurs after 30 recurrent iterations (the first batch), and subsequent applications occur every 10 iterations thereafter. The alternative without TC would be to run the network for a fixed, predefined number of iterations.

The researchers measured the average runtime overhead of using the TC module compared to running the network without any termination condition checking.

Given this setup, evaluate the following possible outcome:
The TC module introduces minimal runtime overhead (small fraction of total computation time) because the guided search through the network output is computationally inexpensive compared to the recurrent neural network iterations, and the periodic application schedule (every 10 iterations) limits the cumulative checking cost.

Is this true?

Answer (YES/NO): NO